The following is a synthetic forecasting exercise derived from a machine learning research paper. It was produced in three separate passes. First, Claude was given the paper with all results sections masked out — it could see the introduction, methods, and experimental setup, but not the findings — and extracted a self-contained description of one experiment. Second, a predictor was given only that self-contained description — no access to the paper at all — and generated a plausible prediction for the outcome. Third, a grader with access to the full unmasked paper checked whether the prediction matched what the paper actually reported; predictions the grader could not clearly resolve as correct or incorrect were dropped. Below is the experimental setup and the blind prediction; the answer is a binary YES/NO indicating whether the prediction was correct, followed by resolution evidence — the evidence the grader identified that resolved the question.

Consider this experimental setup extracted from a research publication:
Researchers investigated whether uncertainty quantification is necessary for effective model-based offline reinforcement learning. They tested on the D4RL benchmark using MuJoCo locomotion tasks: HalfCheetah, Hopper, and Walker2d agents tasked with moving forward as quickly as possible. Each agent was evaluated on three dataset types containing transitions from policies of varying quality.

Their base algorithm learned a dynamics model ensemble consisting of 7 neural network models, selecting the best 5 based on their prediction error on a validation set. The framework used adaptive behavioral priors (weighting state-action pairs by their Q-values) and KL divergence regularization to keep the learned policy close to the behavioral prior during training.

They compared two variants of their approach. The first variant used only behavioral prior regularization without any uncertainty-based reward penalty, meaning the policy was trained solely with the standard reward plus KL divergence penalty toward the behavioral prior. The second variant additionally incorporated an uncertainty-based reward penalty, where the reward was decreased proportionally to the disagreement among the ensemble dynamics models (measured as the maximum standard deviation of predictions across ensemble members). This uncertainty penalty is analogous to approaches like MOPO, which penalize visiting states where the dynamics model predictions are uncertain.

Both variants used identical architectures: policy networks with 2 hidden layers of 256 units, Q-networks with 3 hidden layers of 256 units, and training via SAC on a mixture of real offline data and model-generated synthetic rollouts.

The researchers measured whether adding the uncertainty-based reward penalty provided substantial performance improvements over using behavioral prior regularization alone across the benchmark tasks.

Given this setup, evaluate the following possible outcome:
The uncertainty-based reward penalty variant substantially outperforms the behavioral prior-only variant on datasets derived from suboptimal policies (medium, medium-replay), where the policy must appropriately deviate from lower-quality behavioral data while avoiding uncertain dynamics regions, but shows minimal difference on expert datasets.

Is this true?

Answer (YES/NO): NO